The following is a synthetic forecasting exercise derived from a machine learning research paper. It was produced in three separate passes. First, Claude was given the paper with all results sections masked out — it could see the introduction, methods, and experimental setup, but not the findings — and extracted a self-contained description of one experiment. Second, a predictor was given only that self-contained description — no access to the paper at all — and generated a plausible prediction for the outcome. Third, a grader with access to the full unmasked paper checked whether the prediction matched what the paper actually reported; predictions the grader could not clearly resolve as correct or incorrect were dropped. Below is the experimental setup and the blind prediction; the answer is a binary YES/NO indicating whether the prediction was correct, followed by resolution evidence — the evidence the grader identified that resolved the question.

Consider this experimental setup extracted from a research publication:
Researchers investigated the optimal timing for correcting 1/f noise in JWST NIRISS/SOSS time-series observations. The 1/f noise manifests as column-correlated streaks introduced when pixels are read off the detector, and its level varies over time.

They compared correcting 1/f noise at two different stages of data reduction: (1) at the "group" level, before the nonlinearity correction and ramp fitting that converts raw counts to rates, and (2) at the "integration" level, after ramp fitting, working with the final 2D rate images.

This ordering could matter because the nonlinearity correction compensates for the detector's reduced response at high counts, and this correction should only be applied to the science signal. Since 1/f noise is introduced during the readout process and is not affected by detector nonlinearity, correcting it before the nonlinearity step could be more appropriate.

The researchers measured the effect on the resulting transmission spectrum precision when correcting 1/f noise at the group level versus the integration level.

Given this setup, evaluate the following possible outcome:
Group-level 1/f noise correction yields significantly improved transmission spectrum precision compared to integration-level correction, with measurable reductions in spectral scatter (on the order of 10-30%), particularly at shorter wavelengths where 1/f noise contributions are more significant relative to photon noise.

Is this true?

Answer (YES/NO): NO